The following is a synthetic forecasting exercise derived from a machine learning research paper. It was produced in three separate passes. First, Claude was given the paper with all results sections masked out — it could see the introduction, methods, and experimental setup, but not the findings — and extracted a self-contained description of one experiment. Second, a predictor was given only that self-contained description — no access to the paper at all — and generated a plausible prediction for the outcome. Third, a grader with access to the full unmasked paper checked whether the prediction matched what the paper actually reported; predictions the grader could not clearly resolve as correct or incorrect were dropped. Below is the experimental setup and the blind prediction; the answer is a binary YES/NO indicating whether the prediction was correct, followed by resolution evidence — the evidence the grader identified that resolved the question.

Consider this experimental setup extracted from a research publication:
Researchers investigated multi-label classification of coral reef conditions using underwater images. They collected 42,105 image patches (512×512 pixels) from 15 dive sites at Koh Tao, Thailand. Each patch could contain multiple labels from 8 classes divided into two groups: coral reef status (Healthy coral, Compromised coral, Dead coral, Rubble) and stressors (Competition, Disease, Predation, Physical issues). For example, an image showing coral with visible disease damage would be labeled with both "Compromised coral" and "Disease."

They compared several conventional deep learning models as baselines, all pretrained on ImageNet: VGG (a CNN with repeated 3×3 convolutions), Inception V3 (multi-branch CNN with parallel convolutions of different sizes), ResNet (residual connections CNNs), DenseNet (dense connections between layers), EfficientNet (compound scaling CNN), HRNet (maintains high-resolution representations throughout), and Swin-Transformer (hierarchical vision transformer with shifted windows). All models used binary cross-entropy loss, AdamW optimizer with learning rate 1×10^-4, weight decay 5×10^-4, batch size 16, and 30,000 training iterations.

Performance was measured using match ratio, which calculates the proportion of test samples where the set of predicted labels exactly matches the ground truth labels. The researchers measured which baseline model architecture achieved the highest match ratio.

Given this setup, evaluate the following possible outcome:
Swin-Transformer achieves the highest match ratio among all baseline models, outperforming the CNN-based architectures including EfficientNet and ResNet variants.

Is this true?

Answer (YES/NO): YES